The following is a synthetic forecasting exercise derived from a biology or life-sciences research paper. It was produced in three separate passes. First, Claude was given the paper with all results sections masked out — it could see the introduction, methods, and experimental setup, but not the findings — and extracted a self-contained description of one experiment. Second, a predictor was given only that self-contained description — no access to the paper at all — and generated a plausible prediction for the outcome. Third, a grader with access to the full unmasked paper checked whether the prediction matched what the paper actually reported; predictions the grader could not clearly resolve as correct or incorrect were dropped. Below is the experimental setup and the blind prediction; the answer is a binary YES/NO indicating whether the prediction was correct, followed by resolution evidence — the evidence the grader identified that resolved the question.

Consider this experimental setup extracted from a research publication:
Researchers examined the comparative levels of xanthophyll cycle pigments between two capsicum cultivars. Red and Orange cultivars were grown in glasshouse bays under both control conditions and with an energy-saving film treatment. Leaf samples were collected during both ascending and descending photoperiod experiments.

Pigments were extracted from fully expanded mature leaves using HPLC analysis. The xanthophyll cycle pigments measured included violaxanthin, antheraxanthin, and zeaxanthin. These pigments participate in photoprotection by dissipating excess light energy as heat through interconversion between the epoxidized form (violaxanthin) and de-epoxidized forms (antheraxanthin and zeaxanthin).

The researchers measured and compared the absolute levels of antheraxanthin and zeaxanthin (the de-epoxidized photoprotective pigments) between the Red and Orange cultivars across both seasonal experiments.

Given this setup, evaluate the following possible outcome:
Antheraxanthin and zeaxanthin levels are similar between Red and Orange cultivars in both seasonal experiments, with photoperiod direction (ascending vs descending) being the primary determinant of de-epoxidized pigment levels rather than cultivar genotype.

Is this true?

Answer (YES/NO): NO